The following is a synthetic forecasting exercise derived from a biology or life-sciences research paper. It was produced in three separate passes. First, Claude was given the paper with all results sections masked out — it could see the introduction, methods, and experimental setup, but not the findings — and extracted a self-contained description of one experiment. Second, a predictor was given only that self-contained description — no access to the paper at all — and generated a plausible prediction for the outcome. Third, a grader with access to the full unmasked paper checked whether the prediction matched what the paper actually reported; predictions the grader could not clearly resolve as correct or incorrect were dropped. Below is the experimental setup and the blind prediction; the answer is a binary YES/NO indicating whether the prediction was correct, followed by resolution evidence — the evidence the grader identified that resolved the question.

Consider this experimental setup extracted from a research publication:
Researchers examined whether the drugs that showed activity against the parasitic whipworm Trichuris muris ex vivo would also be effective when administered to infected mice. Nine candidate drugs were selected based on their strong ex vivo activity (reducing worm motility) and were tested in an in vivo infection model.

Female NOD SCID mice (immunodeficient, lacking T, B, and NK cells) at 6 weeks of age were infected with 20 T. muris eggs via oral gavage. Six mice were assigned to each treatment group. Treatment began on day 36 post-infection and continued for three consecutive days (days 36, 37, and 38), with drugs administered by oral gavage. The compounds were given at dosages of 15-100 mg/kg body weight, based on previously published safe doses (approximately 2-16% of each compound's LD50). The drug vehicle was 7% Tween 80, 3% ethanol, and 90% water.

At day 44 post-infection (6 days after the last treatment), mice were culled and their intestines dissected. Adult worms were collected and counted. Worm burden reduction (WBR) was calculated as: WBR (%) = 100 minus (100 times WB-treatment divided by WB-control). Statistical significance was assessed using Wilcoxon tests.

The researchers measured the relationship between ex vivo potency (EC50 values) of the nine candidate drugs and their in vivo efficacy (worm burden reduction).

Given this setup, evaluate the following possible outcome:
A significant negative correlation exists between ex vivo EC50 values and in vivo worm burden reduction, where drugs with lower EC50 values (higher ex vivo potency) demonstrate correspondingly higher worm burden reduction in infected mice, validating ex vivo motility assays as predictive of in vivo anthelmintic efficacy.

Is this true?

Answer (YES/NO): NO